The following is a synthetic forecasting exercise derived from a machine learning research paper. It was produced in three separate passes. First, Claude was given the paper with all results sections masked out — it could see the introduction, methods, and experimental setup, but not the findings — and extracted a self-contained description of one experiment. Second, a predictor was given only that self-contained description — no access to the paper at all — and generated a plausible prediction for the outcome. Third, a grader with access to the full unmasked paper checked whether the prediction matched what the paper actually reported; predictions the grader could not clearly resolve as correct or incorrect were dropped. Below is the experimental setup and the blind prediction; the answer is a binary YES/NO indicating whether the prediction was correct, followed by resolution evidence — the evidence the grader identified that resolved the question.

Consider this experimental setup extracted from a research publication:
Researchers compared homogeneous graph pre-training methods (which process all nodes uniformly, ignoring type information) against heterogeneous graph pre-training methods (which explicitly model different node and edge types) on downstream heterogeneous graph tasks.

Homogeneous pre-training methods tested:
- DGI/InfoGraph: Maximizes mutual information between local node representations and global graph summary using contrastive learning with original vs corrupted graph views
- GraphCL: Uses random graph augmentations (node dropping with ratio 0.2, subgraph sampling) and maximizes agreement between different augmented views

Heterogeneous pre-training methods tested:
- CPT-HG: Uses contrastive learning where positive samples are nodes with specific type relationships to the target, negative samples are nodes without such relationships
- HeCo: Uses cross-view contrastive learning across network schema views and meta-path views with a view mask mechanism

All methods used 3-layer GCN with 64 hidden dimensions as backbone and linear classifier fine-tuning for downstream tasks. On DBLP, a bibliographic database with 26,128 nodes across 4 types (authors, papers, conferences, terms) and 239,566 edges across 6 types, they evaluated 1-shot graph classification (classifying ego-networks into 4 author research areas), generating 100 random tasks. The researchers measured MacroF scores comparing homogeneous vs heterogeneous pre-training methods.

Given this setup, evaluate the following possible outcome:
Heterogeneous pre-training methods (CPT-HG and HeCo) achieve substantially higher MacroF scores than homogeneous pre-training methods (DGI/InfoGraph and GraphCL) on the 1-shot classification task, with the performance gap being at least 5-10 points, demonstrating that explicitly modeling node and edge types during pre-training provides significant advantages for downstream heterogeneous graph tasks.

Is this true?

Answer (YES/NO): NO